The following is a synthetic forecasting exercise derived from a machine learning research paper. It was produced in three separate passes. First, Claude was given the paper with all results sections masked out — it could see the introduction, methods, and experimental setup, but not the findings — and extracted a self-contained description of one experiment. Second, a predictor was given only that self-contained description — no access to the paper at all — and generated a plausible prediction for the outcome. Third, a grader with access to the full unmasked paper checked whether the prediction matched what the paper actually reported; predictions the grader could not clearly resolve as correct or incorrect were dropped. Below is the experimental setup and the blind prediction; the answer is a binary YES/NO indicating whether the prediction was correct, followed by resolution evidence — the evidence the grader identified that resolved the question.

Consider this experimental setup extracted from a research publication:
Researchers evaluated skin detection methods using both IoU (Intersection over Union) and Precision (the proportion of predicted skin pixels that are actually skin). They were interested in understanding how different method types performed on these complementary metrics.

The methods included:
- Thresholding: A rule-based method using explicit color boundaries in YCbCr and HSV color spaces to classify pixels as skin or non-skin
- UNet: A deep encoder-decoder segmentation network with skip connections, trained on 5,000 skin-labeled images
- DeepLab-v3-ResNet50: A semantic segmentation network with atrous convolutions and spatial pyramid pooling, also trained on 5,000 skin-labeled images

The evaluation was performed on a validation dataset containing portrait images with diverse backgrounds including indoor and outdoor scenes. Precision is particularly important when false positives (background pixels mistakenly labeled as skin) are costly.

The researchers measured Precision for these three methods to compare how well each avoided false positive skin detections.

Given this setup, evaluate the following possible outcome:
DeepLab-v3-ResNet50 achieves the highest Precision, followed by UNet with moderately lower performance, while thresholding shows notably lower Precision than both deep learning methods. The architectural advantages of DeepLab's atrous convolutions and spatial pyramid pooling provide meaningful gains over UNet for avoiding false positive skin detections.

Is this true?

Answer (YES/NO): NO